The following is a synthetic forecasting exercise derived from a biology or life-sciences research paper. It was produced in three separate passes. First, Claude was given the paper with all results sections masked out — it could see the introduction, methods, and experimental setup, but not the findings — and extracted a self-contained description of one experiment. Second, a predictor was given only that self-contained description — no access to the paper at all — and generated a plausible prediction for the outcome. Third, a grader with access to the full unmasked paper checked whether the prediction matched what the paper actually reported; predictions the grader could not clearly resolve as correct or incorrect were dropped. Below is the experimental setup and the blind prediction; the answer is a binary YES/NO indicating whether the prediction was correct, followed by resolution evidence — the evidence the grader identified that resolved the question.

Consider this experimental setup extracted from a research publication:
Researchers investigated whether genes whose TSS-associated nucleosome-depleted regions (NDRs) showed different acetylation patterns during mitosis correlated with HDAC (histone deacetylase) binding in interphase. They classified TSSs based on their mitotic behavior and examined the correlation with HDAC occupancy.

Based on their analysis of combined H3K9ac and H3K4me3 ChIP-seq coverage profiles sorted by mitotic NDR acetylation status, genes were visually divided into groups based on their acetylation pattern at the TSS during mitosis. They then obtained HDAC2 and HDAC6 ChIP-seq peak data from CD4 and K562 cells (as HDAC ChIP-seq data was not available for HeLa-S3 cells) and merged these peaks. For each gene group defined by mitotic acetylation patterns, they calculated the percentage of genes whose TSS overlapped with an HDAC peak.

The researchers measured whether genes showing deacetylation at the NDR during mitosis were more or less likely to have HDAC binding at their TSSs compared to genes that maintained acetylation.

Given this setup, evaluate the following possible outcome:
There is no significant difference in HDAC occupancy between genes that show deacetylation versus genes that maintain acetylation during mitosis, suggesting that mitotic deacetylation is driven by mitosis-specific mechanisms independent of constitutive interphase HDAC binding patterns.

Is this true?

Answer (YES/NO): NO